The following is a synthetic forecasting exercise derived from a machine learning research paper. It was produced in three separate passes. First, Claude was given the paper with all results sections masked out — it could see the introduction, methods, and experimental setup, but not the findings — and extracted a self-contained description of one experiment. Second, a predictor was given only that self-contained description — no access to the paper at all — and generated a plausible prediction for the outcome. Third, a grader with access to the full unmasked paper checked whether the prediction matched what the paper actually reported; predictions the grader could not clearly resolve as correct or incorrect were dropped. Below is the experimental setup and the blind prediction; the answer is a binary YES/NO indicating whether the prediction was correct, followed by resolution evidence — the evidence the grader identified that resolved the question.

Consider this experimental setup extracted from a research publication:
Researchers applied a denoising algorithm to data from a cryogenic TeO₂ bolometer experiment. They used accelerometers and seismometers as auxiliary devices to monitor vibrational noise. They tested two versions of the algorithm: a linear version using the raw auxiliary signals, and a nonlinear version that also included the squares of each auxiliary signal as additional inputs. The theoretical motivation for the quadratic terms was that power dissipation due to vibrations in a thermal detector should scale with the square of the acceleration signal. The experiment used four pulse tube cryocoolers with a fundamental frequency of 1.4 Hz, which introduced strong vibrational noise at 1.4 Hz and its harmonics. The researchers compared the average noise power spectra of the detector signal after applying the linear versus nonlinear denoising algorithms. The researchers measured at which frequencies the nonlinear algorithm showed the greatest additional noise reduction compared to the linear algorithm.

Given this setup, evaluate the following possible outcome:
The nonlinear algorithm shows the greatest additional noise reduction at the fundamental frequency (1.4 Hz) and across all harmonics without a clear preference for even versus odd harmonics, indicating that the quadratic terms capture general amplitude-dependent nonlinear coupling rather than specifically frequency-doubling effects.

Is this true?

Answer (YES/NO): NO